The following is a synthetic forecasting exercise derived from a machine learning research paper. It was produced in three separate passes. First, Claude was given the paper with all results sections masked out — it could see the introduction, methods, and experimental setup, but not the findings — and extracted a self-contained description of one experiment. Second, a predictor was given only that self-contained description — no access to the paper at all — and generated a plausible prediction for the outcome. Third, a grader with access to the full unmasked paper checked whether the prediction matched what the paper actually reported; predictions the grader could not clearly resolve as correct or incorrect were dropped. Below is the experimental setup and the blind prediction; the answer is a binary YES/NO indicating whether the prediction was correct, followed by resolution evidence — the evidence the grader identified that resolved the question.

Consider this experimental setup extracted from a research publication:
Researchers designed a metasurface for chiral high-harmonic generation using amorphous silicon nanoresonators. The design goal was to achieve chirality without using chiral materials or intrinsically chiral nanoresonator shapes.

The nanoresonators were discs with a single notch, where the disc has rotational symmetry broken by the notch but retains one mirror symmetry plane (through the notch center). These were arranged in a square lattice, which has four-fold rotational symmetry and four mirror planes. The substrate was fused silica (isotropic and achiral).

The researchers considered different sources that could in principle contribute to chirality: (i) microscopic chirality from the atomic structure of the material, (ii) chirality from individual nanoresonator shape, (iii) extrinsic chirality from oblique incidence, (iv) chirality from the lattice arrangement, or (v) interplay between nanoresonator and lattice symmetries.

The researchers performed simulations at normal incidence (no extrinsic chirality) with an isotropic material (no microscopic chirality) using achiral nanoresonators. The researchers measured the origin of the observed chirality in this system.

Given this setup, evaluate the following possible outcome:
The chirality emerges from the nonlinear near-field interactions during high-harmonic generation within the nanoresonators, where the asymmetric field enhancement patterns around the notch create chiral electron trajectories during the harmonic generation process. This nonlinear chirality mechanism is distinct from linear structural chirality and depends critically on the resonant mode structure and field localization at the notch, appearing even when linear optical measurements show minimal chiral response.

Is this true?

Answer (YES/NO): NO